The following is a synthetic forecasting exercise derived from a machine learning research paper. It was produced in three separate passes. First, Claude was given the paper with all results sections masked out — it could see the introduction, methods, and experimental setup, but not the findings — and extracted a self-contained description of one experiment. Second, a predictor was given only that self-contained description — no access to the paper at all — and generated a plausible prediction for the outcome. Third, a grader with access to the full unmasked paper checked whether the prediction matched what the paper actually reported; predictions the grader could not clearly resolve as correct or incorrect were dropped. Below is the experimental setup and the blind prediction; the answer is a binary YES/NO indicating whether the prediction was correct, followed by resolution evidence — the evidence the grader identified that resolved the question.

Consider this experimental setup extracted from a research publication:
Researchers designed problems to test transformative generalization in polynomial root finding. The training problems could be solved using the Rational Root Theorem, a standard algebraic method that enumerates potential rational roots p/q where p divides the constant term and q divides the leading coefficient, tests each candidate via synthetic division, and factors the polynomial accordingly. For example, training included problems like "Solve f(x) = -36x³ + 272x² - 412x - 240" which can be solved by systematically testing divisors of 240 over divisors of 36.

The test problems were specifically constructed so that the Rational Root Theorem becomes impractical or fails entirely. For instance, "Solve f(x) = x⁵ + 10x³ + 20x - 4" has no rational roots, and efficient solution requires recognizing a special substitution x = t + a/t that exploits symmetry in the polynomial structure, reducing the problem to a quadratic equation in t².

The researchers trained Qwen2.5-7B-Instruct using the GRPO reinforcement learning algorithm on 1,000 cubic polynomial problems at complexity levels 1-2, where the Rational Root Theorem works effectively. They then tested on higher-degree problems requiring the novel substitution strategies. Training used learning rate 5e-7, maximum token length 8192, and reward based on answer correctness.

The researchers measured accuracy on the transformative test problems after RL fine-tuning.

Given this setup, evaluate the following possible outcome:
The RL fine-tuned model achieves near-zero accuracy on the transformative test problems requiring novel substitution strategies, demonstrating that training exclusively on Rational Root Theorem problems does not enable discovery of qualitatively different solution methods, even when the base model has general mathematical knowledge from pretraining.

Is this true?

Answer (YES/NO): YES